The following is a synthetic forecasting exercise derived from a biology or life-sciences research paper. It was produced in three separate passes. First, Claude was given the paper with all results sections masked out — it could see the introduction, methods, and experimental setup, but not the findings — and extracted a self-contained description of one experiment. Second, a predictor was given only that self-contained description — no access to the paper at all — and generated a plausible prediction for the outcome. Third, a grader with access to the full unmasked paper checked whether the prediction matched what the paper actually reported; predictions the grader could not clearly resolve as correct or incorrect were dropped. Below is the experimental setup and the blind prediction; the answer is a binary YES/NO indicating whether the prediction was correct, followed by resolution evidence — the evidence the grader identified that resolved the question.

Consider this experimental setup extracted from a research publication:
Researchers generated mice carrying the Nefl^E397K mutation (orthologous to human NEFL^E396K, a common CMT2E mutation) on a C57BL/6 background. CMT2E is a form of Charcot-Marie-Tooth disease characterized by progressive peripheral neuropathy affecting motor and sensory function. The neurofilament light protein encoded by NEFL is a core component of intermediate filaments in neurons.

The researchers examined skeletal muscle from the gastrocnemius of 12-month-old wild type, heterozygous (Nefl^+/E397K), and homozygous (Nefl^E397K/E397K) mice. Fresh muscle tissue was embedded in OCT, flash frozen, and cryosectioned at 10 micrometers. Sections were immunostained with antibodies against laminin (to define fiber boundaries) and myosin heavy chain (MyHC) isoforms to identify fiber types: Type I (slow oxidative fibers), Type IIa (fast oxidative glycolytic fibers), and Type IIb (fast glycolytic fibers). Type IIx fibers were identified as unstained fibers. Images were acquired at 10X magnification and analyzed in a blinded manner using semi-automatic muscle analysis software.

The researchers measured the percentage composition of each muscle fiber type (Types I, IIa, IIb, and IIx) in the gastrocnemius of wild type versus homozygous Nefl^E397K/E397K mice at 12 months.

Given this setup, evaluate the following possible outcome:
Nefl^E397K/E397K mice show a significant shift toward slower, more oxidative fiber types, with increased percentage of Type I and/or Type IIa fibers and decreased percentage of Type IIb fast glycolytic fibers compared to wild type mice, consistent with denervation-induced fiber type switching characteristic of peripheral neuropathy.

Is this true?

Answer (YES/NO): NO